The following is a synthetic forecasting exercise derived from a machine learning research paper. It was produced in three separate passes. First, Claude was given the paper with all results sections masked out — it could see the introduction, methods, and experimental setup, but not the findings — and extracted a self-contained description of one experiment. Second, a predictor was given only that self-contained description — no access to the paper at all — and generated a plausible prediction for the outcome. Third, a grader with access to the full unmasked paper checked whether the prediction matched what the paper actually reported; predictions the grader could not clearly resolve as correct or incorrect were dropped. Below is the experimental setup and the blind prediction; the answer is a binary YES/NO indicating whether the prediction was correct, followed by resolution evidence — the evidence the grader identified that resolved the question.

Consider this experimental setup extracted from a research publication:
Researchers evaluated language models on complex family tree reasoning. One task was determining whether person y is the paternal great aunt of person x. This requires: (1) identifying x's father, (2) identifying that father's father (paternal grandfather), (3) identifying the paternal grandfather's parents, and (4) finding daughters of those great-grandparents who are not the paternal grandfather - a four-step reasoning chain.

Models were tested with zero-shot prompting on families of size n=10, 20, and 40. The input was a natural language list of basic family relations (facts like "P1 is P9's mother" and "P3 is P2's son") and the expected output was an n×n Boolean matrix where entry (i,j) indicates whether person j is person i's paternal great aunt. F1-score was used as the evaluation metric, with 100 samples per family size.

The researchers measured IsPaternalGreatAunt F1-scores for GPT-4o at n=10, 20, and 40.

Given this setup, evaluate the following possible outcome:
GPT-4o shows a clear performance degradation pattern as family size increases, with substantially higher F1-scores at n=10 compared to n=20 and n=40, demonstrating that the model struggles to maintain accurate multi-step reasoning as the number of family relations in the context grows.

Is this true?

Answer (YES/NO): NO